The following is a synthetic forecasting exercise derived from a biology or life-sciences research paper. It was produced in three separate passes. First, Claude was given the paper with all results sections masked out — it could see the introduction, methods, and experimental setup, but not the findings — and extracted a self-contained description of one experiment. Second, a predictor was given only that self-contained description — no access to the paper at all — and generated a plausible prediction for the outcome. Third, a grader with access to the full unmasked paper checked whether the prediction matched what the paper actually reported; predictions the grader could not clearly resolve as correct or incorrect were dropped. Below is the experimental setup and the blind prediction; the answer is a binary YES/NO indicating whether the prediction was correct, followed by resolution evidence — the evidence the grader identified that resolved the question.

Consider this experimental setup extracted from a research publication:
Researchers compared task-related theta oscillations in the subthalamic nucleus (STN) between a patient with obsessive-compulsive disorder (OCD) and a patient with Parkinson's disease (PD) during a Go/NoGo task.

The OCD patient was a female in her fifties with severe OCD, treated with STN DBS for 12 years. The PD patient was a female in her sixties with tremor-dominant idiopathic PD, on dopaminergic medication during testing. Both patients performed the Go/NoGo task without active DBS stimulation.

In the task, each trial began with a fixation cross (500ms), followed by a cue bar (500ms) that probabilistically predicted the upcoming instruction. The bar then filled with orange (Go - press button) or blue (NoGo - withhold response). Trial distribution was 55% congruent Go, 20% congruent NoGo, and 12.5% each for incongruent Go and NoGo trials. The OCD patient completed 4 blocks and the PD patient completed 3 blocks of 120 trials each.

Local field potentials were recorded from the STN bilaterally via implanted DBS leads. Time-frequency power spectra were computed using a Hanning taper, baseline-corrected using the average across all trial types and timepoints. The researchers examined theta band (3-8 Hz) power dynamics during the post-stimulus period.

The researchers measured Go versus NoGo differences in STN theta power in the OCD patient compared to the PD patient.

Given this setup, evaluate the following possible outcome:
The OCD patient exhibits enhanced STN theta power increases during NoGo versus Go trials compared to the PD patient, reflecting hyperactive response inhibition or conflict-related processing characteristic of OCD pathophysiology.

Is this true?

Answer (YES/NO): YES